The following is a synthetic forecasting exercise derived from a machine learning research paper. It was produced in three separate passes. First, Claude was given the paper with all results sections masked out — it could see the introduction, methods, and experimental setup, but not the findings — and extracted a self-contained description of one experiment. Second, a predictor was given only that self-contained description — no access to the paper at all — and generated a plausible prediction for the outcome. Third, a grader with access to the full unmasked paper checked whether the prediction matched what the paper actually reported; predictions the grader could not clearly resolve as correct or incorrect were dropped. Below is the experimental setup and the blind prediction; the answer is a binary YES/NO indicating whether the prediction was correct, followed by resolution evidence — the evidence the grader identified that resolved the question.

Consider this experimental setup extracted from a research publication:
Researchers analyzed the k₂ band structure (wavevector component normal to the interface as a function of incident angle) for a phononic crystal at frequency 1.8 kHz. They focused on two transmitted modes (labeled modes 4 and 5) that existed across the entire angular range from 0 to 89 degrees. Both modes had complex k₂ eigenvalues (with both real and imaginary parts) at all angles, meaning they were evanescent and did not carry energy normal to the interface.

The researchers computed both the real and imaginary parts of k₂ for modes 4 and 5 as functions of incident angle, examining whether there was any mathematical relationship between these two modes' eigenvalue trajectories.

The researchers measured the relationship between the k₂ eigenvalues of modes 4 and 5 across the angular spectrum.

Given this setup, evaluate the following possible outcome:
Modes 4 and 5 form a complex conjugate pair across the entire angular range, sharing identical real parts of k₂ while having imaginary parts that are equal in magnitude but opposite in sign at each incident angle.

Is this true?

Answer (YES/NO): NO